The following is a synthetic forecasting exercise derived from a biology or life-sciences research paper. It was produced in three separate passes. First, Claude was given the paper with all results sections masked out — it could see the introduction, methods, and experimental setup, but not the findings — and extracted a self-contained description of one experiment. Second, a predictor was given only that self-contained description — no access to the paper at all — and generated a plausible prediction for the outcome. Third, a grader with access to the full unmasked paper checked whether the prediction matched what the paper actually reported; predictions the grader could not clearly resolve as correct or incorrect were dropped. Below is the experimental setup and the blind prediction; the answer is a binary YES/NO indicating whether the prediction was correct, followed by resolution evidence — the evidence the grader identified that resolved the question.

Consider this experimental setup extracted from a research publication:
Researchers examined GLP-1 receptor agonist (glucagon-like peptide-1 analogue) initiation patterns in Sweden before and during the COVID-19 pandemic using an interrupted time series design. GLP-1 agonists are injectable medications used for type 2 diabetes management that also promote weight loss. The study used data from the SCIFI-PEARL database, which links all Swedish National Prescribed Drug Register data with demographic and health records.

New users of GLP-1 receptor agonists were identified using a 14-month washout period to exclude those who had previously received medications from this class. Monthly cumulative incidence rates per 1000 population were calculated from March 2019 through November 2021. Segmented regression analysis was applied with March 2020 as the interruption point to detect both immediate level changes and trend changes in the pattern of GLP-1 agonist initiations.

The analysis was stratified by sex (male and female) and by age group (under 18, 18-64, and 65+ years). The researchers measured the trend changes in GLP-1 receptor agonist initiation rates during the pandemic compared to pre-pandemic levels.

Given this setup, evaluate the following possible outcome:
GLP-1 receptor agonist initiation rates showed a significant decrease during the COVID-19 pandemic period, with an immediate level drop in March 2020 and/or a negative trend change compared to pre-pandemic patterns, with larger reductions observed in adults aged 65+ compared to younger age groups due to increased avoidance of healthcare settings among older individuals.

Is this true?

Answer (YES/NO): NO